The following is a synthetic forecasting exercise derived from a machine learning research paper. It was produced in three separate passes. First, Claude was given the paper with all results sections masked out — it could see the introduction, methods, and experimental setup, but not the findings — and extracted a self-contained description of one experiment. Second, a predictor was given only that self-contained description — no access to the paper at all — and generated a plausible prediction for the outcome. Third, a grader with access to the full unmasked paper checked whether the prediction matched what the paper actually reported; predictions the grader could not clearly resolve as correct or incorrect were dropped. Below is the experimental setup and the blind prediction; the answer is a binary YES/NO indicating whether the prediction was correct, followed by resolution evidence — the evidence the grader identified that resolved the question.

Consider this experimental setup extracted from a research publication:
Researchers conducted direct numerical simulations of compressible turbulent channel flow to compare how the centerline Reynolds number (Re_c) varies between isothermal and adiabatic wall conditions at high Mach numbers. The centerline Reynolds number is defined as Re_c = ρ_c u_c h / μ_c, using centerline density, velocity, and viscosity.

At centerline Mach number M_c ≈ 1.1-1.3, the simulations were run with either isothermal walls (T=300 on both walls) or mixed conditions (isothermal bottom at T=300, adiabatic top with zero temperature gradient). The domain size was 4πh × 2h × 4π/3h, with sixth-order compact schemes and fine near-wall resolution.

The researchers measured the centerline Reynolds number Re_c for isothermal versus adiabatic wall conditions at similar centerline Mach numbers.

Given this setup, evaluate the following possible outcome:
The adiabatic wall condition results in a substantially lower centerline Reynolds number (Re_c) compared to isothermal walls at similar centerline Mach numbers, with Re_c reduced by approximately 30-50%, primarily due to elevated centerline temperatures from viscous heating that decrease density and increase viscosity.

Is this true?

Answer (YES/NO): NO